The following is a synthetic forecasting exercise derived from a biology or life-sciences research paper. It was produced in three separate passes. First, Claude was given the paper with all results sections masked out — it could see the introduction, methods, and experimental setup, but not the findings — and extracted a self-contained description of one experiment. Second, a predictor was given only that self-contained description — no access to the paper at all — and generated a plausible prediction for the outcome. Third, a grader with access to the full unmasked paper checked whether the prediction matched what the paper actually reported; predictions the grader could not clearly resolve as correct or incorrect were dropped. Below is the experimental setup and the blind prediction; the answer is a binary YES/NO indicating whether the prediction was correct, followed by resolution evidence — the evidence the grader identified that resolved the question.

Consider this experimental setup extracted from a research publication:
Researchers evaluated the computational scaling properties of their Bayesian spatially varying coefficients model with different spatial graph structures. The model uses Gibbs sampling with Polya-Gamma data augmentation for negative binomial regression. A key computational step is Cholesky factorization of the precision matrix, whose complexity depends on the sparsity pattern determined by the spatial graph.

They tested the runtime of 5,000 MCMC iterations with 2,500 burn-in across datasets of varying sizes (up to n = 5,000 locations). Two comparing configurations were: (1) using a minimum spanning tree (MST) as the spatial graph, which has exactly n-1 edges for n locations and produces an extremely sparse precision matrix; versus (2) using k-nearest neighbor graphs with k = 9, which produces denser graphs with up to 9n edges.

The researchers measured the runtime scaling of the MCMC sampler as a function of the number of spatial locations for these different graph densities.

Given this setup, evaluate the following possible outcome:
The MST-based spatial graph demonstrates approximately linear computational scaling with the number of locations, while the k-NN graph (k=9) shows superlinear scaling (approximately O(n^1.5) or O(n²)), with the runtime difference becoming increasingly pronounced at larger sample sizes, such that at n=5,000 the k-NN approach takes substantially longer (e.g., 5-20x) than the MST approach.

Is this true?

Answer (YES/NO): NO